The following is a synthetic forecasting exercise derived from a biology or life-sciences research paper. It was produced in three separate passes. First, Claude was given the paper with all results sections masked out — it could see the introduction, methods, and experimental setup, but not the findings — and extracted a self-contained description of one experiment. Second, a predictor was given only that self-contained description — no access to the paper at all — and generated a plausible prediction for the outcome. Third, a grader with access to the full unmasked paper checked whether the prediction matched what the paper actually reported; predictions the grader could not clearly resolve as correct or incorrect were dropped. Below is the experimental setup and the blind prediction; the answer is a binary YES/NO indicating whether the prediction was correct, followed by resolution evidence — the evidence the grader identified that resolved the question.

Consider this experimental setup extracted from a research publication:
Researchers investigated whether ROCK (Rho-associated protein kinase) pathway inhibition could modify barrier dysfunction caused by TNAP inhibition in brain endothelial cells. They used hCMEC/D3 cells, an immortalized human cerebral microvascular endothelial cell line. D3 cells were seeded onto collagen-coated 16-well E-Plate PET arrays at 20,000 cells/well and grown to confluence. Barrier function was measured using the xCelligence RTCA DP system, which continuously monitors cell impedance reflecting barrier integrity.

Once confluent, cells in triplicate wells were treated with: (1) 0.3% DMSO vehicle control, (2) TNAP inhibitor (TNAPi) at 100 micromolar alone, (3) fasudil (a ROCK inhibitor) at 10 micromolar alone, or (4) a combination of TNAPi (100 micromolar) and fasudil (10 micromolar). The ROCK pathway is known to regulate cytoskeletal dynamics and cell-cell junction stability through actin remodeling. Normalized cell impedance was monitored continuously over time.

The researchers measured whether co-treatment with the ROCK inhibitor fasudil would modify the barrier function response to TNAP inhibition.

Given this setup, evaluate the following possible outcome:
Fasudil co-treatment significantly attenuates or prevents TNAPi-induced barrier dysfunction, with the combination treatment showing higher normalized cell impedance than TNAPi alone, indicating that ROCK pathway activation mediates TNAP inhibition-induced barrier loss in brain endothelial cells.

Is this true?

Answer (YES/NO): YES